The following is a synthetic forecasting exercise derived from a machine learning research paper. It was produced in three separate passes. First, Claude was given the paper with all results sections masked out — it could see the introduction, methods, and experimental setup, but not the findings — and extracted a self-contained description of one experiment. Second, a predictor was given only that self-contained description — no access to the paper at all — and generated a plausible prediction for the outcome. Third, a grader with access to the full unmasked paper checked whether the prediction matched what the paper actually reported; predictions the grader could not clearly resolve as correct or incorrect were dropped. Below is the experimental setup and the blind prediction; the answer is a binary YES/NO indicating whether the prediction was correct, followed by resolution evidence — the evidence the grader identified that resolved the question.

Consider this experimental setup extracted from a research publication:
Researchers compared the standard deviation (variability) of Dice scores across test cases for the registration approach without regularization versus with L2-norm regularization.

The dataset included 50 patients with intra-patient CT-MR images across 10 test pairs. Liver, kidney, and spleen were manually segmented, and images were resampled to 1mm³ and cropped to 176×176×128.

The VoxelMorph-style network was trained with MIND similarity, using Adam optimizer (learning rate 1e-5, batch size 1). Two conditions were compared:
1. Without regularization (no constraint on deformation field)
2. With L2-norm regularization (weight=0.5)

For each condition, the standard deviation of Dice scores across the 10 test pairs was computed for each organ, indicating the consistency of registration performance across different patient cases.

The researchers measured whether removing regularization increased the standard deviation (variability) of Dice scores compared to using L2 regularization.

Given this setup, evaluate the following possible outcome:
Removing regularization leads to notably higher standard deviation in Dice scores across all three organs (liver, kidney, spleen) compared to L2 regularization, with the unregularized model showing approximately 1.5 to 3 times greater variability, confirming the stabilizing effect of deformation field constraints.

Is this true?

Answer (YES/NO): YES